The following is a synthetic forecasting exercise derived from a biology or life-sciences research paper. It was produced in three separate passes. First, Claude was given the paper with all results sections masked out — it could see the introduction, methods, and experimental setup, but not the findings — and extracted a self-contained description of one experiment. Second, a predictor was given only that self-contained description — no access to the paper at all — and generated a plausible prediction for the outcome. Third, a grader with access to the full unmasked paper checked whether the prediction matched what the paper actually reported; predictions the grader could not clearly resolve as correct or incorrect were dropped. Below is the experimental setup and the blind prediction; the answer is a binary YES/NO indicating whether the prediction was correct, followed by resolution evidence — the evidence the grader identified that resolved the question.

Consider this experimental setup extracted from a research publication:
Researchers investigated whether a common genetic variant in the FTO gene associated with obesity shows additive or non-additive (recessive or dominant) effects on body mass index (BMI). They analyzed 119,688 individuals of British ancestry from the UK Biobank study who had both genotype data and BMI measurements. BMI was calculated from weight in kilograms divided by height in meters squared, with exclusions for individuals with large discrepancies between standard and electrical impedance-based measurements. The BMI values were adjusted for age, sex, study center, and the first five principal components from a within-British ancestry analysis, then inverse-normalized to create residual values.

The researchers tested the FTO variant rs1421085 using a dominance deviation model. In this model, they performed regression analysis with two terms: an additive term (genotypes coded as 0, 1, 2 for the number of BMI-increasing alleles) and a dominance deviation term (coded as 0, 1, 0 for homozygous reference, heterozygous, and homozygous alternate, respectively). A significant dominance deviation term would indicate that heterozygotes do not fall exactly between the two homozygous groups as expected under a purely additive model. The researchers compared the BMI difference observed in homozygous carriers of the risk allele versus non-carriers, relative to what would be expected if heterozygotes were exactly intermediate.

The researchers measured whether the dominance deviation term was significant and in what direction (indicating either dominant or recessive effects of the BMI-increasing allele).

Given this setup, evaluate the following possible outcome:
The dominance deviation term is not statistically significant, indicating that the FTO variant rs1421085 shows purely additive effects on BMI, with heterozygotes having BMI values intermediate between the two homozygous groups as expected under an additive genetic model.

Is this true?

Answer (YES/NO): NO